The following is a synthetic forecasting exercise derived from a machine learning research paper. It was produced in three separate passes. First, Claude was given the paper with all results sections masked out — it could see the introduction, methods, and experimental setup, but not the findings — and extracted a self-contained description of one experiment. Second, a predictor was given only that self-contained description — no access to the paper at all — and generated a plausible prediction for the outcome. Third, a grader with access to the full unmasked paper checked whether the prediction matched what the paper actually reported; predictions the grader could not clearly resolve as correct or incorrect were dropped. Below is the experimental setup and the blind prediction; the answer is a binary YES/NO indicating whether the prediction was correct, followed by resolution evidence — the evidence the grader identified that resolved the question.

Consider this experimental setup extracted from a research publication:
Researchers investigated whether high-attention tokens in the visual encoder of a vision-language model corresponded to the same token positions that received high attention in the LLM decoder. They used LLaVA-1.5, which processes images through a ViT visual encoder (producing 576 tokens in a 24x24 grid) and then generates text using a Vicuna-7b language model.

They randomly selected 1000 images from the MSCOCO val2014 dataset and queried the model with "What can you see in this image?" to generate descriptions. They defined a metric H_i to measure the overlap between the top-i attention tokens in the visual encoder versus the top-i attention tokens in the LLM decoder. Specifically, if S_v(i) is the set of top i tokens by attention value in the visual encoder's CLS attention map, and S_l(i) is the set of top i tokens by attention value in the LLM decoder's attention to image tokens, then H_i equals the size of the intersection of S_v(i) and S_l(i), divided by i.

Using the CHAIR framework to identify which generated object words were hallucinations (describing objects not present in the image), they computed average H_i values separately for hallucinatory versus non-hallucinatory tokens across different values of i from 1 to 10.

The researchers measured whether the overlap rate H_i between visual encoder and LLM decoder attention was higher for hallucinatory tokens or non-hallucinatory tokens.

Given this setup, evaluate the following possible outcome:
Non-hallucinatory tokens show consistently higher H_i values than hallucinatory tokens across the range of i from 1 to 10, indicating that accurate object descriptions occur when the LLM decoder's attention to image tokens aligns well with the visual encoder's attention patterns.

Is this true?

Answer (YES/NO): NO